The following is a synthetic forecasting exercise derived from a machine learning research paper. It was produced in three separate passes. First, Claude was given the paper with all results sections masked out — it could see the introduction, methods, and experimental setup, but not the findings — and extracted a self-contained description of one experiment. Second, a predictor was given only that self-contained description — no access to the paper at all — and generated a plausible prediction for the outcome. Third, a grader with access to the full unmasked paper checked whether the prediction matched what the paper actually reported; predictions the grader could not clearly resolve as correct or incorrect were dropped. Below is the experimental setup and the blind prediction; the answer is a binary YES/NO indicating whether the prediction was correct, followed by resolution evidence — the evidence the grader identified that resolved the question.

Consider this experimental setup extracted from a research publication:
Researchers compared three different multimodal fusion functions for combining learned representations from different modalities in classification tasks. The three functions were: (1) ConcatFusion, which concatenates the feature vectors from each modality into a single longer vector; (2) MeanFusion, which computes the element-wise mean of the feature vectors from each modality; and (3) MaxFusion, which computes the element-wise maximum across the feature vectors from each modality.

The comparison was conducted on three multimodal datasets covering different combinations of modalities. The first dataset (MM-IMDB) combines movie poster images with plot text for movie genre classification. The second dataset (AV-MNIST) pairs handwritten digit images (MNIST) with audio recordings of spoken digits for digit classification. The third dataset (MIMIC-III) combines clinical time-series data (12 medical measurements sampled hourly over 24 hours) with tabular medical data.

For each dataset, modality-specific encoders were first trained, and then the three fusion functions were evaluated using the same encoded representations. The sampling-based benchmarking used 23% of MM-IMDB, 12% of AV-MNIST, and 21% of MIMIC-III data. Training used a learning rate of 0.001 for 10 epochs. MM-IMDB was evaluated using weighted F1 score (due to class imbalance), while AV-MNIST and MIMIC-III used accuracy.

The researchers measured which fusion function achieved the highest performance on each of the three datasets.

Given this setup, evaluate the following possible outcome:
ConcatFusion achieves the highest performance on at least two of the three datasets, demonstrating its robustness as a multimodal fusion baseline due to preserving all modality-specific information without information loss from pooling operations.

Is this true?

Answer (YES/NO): YES